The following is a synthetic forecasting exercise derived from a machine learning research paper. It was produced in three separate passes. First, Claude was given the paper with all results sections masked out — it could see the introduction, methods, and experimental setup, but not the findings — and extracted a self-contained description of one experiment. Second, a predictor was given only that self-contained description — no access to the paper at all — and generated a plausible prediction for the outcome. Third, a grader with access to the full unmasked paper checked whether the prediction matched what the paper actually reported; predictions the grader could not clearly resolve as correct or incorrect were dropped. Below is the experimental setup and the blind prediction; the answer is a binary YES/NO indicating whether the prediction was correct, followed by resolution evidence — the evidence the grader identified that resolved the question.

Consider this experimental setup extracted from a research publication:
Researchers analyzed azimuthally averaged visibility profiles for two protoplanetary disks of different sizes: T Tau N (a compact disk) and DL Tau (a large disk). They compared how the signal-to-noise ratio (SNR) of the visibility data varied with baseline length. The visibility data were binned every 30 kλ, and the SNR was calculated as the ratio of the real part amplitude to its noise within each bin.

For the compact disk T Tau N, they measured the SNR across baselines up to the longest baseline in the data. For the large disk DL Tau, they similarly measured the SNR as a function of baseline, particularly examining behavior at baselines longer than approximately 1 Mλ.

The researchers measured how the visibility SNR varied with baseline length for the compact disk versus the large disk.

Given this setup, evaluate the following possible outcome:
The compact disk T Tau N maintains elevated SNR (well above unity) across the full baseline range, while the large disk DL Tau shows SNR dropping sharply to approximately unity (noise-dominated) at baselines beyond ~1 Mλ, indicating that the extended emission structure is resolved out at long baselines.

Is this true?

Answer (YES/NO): NO